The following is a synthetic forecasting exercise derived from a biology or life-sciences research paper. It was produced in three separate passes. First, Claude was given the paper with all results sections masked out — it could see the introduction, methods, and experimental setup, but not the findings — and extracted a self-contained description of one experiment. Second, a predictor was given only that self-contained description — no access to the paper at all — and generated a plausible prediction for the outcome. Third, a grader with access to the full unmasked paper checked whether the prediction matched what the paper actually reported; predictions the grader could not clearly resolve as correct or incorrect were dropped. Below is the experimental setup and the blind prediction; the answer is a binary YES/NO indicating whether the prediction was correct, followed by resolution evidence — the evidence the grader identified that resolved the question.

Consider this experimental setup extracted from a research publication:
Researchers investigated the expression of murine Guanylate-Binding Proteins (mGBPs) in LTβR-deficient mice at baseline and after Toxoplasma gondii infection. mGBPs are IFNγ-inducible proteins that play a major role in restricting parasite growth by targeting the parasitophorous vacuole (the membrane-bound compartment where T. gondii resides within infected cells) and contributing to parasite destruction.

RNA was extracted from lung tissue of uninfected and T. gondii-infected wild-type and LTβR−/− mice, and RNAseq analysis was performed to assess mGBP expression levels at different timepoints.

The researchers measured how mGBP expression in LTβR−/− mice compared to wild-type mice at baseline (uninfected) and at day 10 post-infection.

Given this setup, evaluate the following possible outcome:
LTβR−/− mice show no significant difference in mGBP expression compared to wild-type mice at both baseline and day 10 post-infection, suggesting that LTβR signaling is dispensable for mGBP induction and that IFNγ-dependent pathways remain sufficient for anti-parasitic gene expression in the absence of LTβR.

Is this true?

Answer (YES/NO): NO